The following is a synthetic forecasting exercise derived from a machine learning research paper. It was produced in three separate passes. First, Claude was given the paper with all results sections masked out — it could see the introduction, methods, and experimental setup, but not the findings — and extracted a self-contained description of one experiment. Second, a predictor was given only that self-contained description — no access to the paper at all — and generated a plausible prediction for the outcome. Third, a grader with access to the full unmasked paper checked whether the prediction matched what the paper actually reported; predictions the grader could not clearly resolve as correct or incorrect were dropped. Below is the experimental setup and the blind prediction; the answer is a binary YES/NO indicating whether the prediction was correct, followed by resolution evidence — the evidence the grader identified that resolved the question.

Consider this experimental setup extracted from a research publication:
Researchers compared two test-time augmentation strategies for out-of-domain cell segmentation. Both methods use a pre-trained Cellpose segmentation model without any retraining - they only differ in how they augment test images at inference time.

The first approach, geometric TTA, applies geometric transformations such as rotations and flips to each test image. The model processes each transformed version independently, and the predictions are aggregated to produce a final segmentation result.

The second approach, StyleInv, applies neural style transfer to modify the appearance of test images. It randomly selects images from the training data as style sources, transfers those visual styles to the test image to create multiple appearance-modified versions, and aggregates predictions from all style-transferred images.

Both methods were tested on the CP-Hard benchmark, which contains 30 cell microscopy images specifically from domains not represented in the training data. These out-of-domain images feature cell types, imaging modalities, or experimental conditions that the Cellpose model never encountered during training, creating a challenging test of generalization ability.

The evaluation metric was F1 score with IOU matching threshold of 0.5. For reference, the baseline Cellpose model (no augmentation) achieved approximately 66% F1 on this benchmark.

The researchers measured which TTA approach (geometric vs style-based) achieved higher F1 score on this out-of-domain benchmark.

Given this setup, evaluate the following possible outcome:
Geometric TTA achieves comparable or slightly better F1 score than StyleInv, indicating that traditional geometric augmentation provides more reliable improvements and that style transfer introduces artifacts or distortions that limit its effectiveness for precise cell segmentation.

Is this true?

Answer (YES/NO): YES